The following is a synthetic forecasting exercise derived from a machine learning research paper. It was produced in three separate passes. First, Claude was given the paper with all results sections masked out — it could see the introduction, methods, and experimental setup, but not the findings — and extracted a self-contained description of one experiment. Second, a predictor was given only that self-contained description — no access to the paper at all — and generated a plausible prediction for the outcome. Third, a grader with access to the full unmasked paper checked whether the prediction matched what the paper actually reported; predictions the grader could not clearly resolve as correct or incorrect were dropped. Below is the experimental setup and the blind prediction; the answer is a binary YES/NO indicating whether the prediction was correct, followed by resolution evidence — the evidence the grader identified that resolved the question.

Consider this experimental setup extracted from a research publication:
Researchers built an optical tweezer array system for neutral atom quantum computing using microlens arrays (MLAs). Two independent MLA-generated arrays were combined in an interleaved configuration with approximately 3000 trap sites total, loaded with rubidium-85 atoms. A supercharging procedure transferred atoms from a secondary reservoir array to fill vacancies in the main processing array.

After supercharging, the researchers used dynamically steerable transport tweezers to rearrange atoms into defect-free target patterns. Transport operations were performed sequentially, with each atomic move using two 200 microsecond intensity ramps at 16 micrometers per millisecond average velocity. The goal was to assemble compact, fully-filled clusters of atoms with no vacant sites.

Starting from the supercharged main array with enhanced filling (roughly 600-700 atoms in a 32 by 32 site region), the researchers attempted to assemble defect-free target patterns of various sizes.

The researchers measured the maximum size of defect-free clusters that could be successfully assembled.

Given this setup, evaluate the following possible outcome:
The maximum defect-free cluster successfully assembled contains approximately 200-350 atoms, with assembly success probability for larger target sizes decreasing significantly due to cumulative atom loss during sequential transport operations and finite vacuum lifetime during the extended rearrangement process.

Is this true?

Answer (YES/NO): NO